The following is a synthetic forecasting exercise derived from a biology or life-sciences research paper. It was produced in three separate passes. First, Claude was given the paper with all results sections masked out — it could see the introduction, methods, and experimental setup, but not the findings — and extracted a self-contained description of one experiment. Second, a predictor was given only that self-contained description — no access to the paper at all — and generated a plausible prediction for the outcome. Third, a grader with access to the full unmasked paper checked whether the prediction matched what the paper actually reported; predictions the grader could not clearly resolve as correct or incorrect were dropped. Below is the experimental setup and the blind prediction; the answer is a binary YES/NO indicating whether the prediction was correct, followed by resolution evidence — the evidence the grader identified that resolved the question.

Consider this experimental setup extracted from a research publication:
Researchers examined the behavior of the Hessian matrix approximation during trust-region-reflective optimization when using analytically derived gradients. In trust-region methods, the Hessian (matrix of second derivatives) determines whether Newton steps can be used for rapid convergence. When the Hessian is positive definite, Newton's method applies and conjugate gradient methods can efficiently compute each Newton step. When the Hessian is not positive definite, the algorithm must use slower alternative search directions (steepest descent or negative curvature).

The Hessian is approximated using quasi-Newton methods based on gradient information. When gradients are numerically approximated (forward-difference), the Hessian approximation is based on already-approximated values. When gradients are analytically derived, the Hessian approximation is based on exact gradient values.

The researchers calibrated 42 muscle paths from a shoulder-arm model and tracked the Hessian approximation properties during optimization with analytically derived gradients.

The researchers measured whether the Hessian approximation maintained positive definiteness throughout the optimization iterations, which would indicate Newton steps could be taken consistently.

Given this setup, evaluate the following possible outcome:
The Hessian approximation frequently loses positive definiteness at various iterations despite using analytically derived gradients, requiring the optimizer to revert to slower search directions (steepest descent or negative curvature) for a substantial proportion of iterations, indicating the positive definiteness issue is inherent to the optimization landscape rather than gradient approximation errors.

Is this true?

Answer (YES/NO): NO